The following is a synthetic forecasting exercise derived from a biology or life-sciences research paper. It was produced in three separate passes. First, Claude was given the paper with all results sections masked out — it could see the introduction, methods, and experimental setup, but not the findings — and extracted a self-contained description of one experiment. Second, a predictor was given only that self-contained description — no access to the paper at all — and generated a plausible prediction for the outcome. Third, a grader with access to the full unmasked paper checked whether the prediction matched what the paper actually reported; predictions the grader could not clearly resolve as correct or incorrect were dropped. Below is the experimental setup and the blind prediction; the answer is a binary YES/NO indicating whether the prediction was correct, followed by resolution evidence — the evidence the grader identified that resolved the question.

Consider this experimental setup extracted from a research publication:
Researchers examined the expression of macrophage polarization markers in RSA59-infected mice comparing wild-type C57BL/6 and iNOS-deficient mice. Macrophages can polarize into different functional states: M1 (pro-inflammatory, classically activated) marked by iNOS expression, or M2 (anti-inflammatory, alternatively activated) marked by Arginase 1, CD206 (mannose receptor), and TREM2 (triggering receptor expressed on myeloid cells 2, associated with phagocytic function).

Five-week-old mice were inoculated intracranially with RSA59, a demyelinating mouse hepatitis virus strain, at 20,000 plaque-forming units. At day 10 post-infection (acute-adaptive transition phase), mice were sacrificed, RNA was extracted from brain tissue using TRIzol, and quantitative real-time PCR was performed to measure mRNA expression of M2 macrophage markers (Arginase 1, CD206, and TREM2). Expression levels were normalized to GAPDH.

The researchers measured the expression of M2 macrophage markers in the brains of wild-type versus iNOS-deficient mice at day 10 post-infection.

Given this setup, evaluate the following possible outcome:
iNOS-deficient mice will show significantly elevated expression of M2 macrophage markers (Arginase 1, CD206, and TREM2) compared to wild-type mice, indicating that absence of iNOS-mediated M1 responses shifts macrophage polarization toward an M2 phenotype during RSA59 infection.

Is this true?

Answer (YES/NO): NO